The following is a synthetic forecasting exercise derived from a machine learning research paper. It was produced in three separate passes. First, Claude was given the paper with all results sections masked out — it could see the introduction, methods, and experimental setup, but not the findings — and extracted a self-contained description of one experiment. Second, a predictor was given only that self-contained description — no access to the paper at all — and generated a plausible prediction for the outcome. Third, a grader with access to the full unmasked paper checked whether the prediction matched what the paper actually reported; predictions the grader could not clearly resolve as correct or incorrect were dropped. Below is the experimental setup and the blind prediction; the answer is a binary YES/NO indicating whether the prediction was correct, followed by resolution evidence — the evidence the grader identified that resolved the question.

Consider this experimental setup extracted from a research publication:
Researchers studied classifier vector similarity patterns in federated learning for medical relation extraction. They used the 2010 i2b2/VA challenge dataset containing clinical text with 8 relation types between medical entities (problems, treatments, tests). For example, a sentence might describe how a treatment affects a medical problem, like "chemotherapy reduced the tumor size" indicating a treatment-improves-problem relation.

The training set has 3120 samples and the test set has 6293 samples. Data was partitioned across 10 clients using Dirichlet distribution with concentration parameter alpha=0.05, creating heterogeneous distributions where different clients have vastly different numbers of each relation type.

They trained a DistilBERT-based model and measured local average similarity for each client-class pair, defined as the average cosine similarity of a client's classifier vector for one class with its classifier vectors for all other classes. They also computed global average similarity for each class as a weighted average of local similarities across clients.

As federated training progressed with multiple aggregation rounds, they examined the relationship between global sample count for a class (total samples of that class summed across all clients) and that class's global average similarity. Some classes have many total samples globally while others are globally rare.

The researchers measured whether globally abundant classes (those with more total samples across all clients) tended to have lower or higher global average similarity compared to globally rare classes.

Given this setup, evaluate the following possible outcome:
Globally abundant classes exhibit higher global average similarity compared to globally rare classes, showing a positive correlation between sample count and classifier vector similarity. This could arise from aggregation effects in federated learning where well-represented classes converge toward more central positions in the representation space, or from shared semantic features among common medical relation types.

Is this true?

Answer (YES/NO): NO